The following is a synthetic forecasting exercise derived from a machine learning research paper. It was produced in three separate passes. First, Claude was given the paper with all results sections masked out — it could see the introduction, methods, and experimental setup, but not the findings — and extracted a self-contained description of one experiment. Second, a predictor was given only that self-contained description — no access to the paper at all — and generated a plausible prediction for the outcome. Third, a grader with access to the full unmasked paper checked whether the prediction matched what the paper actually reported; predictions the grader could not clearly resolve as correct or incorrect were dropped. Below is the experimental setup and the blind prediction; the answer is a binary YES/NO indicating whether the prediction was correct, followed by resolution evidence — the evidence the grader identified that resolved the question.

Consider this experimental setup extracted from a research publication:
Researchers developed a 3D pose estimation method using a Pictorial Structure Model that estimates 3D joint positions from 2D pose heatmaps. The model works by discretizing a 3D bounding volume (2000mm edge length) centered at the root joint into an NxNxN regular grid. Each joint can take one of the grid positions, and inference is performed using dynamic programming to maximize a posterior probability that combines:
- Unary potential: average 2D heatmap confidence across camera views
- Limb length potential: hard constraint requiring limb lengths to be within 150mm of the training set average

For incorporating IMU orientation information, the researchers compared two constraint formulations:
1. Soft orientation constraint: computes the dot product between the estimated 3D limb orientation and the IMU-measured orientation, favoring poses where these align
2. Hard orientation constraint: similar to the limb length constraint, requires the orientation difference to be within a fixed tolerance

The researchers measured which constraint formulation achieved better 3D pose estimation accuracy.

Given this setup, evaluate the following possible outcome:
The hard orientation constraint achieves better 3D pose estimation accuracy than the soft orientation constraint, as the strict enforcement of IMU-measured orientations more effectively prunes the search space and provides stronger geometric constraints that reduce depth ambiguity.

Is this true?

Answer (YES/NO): NO